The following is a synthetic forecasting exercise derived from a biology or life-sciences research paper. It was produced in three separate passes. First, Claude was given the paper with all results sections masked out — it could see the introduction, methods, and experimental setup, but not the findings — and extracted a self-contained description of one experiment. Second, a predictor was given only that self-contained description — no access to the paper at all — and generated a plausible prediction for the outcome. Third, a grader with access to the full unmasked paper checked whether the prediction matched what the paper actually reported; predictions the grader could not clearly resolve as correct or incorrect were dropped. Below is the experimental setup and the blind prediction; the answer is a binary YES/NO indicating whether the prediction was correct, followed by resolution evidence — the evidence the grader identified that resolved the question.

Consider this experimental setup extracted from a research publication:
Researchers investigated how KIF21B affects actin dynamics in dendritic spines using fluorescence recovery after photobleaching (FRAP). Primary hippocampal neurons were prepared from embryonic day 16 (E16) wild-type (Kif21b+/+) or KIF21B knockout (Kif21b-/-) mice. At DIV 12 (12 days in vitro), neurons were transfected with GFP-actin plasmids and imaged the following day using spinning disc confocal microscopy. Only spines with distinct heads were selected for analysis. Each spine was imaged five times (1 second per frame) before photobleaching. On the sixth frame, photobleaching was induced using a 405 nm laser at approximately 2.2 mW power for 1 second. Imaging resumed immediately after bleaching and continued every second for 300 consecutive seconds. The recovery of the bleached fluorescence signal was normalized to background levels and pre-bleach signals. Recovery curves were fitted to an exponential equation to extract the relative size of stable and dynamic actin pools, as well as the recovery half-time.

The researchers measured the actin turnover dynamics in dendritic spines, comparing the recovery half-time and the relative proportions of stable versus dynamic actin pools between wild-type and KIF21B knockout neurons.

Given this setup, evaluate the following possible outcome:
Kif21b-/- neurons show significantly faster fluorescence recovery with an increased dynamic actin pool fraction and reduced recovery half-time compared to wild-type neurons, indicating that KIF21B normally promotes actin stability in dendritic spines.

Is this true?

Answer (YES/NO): NO